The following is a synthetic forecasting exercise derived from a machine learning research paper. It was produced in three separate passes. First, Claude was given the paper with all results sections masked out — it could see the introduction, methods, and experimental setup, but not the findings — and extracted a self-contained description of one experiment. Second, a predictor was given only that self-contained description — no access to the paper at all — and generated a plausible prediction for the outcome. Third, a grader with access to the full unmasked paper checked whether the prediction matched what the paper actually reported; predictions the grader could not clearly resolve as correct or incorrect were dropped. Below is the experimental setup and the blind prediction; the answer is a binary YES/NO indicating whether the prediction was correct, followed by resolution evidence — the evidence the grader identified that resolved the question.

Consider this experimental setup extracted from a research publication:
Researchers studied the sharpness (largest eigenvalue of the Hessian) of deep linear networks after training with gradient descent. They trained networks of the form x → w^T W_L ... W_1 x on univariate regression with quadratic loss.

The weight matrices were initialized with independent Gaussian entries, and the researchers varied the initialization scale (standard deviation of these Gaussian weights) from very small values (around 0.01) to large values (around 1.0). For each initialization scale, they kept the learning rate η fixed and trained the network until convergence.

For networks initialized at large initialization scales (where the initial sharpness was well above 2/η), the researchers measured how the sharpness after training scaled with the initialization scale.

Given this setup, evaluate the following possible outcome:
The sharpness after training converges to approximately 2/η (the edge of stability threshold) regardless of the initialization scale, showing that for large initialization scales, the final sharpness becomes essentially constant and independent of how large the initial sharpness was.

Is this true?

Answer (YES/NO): YES